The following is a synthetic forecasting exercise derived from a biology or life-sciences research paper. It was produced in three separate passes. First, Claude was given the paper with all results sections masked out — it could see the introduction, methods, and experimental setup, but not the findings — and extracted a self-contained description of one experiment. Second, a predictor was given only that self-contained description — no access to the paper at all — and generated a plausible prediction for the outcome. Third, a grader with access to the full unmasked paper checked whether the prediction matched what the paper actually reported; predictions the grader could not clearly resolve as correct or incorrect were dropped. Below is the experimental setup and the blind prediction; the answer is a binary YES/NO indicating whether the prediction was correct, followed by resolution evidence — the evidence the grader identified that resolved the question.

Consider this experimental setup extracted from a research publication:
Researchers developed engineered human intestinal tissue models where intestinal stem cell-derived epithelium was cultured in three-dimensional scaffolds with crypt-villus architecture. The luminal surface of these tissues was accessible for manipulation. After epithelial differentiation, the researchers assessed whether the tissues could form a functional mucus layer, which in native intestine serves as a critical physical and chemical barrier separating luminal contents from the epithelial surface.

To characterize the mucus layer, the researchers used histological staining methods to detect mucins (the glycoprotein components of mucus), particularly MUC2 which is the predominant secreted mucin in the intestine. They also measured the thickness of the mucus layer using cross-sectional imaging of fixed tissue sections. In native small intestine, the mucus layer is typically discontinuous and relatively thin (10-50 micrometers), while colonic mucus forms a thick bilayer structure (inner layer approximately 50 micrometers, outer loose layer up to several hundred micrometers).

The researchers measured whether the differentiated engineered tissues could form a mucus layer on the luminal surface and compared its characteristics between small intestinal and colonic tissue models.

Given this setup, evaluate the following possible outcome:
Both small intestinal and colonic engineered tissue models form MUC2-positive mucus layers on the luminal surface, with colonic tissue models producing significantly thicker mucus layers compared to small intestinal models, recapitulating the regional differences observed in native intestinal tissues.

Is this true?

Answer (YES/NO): YES